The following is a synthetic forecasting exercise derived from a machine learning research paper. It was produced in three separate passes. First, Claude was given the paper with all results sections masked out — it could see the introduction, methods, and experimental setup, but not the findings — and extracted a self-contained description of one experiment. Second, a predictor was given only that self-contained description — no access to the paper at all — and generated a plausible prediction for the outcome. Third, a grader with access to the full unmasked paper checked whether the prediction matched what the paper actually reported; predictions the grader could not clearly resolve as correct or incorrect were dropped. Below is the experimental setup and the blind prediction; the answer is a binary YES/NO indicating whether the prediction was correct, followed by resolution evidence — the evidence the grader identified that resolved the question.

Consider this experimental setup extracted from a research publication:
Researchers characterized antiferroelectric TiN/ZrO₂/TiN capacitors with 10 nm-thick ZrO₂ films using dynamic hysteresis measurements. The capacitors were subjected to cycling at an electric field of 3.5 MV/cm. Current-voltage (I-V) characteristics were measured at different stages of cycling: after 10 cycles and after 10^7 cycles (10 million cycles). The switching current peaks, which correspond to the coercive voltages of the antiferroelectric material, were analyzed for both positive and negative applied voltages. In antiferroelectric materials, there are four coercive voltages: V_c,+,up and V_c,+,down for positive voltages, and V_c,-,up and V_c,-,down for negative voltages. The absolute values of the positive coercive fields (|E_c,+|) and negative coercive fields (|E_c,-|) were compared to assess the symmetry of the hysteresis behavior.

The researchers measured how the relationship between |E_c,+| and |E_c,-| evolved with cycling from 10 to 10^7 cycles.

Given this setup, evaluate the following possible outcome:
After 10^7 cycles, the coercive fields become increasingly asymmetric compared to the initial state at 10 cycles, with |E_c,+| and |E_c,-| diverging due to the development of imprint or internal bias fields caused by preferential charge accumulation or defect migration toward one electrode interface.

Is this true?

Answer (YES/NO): NO